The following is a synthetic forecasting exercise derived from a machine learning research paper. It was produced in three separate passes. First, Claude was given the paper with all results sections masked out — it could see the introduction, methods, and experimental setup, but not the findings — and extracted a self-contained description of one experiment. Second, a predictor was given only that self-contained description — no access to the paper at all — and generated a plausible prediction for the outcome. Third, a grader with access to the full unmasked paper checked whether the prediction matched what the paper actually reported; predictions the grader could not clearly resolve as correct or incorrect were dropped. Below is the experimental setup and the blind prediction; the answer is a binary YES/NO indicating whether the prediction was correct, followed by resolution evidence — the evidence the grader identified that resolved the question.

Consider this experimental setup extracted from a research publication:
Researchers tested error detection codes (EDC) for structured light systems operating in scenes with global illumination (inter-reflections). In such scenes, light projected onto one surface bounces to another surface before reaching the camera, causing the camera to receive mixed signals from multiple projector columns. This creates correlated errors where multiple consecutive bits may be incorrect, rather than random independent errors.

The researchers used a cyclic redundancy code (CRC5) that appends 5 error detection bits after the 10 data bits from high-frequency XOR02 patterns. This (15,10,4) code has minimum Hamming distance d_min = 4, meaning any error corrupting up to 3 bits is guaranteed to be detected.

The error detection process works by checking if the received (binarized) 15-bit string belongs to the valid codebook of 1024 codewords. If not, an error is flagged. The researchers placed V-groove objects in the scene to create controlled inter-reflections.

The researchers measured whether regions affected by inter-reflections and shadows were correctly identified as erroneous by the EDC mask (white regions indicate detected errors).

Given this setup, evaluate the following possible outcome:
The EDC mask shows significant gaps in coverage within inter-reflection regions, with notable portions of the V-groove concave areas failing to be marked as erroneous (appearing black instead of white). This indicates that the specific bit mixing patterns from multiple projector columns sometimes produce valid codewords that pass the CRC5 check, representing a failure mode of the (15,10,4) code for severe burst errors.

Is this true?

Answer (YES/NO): NO